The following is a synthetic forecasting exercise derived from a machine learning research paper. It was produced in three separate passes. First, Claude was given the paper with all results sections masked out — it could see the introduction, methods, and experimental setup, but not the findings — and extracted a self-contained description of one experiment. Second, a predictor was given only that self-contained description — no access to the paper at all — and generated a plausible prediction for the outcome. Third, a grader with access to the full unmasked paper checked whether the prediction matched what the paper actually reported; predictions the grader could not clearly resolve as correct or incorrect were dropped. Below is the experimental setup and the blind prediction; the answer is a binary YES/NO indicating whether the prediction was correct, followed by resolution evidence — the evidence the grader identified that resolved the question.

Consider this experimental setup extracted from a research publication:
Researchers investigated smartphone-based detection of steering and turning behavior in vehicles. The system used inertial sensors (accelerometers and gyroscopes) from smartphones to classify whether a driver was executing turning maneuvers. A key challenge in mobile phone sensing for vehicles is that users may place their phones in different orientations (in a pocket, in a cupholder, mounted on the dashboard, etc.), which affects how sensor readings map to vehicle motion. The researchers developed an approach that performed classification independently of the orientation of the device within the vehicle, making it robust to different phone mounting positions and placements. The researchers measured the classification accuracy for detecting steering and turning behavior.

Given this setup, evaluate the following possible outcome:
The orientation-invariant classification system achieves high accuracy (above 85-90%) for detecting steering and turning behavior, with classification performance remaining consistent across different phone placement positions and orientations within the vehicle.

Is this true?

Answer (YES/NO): YES